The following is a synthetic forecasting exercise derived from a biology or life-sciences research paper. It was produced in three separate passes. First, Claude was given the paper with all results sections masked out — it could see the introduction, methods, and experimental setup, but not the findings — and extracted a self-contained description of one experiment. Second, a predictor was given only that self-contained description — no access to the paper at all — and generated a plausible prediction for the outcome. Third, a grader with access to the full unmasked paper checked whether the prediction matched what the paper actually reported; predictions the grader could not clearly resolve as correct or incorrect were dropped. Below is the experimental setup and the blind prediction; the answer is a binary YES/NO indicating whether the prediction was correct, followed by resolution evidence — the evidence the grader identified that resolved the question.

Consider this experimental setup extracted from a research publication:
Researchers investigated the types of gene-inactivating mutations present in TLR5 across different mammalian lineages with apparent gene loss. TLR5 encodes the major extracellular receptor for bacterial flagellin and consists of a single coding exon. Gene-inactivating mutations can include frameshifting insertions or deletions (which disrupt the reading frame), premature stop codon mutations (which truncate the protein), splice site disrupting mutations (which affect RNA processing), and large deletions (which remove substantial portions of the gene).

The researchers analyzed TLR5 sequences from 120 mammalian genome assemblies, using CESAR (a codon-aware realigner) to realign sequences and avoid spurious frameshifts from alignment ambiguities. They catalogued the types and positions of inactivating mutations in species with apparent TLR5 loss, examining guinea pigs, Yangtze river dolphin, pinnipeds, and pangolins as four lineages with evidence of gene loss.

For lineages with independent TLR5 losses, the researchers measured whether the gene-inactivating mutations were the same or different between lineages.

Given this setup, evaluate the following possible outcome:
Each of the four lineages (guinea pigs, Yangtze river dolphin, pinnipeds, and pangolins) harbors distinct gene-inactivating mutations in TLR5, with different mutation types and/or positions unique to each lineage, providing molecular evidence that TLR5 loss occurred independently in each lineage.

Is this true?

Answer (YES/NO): YES